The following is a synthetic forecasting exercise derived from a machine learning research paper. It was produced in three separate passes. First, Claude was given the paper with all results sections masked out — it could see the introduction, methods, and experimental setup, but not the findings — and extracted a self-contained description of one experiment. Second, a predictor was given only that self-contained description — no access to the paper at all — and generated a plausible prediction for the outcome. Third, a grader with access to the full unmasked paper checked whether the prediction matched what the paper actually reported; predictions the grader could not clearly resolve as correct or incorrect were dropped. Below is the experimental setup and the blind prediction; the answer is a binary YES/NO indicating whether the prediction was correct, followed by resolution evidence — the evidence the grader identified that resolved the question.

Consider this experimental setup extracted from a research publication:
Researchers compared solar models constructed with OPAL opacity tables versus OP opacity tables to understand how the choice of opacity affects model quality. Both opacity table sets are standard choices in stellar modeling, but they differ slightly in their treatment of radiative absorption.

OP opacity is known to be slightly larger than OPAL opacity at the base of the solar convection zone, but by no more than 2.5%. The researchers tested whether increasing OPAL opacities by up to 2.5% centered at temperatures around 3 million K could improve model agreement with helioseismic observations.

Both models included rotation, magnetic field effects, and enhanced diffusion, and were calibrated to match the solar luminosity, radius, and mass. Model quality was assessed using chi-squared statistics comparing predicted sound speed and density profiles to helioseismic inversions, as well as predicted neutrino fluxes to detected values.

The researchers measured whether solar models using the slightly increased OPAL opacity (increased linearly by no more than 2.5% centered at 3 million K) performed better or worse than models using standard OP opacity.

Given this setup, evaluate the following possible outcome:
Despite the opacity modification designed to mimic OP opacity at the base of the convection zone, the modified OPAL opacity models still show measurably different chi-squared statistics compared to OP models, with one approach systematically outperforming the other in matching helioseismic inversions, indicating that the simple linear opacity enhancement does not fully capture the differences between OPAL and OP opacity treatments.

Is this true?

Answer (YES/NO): NO